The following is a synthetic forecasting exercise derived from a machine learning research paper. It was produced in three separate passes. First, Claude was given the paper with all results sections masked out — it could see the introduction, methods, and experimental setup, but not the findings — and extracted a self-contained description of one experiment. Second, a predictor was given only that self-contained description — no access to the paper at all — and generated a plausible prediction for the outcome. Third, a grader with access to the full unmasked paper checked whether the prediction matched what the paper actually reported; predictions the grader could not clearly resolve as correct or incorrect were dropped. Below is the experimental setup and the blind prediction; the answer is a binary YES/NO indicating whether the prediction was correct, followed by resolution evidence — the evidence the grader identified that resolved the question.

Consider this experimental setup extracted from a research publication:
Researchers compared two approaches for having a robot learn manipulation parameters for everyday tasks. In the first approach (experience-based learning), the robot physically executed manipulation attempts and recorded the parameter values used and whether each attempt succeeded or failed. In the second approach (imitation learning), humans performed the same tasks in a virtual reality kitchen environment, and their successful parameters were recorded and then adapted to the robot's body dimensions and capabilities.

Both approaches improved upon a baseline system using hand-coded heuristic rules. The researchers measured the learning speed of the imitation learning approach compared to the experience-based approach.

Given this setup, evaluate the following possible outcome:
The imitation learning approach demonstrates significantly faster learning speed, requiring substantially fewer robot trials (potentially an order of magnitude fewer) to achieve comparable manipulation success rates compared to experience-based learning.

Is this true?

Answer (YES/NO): YES